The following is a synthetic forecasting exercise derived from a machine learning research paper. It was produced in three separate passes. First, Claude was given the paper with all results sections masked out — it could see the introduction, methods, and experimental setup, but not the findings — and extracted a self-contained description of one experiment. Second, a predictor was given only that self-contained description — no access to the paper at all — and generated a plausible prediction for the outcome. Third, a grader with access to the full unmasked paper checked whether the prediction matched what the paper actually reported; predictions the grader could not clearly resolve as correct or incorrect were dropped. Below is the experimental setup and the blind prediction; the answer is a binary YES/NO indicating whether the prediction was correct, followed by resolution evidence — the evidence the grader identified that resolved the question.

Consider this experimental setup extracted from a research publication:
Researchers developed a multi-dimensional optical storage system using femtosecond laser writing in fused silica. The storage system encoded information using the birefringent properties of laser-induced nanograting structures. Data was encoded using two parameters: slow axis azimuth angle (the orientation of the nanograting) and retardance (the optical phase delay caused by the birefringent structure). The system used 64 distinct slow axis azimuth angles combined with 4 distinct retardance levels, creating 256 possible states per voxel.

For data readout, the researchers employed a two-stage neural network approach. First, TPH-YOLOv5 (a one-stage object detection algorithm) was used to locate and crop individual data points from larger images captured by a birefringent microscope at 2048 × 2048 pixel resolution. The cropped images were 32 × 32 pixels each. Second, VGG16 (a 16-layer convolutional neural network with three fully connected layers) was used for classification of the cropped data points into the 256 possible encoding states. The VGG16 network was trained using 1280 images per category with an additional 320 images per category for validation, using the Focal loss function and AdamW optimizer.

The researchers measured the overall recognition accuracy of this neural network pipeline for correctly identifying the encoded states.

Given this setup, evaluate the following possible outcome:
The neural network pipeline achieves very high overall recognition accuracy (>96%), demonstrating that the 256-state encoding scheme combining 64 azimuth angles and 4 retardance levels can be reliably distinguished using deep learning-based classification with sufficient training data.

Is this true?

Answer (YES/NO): NO